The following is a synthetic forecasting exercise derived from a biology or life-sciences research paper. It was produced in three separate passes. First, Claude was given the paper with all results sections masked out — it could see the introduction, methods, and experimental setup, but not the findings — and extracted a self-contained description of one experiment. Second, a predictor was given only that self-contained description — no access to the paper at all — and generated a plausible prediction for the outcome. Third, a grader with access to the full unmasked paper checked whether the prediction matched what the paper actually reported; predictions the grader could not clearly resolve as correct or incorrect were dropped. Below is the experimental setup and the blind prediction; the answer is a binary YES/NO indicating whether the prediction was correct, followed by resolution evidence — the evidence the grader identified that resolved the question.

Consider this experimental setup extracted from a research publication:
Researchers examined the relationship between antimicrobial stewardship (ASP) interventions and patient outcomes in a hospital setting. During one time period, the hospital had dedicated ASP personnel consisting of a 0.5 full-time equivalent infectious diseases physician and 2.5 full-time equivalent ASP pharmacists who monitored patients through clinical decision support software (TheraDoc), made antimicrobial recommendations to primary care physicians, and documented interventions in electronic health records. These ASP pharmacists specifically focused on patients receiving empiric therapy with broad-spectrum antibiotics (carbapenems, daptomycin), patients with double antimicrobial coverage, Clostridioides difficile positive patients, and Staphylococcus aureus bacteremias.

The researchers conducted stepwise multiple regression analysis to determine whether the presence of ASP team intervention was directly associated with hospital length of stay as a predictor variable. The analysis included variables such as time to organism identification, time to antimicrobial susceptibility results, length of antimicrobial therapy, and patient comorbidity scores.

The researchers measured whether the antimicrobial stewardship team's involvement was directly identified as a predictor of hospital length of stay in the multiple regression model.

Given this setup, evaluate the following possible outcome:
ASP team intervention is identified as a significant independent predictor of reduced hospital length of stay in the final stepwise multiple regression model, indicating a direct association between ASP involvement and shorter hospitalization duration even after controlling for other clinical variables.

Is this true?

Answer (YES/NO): NO